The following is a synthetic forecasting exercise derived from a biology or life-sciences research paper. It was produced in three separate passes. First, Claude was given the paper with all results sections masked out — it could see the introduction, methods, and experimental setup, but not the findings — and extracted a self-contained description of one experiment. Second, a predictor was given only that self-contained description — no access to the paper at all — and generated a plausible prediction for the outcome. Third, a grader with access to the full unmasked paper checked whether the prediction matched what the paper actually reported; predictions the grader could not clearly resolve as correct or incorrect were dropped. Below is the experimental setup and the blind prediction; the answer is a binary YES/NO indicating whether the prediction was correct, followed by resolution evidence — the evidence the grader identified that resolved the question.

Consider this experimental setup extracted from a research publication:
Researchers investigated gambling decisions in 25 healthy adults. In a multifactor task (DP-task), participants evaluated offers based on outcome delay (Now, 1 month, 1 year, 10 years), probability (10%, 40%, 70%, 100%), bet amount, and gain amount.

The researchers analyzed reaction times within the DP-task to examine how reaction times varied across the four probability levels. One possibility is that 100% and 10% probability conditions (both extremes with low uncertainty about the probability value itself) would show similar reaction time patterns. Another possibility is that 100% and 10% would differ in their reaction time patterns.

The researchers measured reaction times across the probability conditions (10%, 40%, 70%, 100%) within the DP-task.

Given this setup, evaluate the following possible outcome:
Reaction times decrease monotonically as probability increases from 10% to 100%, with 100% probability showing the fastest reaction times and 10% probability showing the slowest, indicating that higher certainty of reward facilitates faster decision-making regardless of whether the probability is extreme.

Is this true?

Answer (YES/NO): NO